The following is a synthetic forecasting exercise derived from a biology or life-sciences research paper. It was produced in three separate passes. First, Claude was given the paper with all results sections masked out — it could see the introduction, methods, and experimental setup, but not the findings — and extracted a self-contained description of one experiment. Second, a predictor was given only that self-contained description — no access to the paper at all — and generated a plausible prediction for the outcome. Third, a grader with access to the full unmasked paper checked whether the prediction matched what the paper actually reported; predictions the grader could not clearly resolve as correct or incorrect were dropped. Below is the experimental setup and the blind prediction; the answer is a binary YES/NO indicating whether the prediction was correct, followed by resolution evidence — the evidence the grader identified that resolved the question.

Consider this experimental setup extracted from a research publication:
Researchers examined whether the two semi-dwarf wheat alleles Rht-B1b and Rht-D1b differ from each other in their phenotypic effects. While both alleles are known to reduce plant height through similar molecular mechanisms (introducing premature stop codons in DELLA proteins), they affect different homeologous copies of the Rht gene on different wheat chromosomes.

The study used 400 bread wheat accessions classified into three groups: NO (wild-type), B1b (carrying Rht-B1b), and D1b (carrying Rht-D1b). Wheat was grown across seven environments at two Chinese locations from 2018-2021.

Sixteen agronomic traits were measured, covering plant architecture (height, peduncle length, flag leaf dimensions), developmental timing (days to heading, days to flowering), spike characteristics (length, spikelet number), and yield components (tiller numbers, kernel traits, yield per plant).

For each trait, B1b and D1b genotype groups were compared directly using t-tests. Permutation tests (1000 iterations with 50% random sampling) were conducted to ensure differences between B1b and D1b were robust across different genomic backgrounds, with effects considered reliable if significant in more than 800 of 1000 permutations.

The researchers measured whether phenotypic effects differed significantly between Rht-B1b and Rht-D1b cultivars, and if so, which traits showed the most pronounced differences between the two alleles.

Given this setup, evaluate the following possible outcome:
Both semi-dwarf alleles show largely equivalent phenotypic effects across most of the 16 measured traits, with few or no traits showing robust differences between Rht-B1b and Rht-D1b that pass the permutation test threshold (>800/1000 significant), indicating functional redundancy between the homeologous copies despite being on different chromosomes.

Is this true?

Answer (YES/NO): NO